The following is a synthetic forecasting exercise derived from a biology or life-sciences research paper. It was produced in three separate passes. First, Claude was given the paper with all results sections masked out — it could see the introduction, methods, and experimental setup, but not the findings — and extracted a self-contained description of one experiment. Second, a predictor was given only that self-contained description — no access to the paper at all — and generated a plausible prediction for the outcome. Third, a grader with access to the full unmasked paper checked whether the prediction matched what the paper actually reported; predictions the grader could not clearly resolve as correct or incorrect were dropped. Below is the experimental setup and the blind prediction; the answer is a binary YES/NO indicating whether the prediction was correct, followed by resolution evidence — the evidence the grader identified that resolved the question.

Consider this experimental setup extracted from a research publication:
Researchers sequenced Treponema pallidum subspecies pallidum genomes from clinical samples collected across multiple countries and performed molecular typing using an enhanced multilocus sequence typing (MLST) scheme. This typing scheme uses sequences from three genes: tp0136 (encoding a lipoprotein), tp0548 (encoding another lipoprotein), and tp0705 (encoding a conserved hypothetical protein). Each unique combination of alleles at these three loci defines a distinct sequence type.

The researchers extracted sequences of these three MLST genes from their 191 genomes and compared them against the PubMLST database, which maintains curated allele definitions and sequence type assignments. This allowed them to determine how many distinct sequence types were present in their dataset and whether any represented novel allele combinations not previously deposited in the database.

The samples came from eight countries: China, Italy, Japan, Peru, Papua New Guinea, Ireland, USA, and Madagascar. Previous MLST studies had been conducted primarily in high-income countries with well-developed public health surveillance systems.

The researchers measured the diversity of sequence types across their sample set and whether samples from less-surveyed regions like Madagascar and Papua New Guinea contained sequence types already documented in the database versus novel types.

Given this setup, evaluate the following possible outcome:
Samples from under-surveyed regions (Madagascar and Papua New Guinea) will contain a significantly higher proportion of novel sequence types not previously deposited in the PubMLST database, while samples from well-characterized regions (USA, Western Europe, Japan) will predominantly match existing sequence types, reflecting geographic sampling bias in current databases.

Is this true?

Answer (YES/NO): YES